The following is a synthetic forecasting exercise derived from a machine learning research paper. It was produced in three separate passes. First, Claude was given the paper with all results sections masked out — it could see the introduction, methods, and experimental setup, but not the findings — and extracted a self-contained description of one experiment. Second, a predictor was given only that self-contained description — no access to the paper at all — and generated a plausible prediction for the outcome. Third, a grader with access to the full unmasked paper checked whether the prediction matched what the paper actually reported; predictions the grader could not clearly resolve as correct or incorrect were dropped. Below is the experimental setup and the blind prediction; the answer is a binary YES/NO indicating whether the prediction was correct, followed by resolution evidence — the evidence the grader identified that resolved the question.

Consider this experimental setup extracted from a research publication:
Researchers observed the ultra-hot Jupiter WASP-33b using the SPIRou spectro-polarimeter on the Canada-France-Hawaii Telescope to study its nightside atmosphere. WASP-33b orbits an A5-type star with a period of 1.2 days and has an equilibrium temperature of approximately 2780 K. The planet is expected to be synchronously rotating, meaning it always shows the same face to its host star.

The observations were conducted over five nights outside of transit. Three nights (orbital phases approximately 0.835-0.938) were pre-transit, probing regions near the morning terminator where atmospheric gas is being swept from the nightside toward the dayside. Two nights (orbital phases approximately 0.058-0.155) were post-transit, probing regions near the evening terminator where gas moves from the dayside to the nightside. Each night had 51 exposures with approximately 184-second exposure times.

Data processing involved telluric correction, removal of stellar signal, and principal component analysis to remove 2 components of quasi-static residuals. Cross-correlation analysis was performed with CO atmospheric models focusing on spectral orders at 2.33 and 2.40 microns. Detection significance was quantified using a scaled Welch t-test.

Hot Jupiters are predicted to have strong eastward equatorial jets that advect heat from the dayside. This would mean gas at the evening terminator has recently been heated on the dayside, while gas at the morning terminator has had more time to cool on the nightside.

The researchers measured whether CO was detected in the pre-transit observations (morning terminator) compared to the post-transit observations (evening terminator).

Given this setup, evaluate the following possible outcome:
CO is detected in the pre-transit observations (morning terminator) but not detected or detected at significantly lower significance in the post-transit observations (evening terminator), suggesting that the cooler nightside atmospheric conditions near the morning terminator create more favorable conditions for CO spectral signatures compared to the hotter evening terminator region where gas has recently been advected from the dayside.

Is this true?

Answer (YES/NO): NO